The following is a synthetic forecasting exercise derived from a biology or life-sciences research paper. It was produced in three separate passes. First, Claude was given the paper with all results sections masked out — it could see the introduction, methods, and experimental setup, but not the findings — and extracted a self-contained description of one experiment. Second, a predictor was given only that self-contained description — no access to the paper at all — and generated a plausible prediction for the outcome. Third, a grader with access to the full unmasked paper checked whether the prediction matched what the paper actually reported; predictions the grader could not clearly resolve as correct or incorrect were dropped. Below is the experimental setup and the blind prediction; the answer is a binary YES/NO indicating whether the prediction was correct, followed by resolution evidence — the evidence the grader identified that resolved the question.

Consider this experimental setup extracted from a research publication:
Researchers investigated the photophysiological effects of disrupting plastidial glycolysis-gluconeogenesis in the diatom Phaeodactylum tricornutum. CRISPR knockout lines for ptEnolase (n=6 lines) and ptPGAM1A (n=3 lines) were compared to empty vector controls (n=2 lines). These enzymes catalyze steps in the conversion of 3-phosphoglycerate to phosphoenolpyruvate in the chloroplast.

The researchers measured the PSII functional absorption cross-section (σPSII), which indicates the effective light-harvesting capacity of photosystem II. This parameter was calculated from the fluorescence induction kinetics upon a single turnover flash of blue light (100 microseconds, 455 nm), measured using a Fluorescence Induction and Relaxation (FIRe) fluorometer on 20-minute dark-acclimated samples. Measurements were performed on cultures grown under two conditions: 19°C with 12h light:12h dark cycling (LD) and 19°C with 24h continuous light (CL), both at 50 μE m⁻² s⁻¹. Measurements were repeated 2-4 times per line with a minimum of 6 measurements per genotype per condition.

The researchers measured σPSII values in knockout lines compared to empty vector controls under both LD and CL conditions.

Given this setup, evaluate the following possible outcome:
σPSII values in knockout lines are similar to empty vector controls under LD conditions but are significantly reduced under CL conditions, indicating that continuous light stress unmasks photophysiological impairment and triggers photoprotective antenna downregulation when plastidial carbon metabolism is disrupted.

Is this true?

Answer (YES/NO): NO